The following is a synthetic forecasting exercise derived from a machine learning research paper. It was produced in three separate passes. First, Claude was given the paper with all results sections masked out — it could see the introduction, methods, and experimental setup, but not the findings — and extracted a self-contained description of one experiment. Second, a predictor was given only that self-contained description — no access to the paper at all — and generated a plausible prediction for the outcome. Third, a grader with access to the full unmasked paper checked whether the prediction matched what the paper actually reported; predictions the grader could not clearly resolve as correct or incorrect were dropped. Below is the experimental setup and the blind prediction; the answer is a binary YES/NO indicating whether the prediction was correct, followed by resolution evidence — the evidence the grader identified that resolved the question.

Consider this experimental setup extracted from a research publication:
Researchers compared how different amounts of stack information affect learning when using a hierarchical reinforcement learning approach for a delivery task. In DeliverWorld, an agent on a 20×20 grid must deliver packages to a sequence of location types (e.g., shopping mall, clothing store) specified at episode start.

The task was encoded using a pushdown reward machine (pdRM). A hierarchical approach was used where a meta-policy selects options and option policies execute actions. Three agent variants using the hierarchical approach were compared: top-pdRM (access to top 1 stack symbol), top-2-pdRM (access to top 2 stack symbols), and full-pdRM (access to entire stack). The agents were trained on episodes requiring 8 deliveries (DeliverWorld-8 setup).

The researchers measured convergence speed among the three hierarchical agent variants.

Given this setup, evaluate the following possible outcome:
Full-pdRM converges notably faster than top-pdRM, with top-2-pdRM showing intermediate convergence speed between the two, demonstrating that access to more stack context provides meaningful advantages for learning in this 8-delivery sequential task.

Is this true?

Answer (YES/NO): NO